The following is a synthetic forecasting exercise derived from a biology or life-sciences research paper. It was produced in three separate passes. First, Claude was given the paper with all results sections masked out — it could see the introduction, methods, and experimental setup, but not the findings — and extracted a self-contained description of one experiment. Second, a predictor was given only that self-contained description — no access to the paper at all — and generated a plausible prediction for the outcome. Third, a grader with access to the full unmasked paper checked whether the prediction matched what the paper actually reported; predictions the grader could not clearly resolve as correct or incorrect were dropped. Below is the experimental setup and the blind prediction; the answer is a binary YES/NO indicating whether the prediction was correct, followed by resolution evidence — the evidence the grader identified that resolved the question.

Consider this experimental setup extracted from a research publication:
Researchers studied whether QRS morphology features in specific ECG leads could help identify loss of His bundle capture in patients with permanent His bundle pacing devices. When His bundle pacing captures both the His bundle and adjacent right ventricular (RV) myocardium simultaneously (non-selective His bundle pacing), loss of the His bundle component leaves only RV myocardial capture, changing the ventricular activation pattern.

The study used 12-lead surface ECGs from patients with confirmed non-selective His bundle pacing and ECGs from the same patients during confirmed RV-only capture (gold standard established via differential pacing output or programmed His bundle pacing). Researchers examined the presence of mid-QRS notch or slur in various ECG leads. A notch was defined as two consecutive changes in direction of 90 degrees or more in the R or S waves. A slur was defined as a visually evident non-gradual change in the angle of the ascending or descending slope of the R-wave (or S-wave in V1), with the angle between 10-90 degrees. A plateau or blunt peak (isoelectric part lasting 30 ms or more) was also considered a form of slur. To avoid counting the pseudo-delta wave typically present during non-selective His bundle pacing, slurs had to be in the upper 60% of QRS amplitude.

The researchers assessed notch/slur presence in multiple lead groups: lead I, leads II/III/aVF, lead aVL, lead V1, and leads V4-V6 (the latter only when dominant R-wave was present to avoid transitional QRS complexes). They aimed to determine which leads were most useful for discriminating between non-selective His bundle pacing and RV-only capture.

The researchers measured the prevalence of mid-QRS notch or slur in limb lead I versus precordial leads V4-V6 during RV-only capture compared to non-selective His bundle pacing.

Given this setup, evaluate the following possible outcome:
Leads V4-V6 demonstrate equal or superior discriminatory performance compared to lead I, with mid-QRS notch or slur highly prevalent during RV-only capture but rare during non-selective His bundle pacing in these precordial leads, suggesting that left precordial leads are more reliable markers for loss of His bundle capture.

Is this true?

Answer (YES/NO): NO